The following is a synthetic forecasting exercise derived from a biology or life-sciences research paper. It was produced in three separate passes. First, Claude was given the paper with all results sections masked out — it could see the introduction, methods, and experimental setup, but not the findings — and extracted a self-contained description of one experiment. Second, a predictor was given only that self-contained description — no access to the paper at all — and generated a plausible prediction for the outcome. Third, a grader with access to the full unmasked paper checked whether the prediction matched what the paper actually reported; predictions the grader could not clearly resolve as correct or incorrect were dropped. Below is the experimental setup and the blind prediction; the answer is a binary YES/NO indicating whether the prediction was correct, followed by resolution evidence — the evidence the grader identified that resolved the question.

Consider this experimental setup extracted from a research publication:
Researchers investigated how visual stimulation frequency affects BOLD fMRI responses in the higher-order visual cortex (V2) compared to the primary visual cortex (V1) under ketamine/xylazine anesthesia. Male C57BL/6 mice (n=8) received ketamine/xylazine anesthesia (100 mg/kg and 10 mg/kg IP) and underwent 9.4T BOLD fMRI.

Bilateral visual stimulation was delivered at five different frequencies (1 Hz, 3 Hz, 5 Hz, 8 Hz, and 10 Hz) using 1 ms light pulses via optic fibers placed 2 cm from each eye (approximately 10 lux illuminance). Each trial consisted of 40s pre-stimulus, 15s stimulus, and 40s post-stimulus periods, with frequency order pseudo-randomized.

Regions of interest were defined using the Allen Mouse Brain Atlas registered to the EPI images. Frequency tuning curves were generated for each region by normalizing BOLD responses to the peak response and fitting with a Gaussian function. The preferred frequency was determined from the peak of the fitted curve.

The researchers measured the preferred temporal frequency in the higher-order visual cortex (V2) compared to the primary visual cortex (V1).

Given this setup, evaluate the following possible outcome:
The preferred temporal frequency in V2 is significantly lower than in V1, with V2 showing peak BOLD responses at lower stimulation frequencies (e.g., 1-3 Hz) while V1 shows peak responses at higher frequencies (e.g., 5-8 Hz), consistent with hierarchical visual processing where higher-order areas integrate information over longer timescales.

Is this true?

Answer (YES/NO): NO